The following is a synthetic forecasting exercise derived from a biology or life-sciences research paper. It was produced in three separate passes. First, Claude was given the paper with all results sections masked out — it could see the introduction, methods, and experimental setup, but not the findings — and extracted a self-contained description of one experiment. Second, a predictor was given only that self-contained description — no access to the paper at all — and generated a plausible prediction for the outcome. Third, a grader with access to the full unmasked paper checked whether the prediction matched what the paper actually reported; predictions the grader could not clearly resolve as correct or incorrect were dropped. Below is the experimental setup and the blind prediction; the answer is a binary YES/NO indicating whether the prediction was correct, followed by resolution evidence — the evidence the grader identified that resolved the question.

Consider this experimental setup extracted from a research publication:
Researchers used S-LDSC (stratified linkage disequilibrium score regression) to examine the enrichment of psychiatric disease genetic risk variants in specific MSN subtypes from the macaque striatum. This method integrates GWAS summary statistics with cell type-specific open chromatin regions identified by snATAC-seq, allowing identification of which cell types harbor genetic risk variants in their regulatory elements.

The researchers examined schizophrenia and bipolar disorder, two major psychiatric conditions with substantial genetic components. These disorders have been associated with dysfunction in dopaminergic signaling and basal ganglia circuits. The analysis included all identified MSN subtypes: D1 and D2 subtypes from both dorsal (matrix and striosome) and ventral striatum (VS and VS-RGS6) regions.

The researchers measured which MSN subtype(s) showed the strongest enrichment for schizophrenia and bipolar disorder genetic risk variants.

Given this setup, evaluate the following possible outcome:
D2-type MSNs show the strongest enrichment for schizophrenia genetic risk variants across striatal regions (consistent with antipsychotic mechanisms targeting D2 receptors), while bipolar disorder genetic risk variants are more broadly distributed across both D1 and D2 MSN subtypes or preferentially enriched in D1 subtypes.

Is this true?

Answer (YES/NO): NO